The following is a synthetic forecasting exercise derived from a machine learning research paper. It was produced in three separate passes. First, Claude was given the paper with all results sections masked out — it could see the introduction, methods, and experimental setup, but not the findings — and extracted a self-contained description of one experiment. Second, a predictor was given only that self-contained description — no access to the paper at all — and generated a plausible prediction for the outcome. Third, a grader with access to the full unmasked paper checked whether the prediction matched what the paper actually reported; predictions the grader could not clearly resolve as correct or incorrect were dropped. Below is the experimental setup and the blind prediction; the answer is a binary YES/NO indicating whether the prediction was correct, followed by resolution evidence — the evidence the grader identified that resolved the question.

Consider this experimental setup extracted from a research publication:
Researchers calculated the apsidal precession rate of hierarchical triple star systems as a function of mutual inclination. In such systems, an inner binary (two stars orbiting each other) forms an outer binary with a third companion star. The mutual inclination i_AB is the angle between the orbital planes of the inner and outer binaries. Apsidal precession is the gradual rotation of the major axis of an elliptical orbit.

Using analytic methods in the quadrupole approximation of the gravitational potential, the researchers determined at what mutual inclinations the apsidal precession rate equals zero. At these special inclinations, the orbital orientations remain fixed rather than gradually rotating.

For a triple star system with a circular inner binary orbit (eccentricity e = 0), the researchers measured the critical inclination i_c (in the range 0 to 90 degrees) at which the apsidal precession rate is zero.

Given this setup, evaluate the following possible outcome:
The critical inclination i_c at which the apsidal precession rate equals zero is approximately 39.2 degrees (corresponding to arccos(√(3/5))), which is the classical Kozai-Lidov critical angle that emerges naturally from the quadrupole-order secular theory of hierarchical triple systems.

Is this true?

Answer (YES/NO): NO